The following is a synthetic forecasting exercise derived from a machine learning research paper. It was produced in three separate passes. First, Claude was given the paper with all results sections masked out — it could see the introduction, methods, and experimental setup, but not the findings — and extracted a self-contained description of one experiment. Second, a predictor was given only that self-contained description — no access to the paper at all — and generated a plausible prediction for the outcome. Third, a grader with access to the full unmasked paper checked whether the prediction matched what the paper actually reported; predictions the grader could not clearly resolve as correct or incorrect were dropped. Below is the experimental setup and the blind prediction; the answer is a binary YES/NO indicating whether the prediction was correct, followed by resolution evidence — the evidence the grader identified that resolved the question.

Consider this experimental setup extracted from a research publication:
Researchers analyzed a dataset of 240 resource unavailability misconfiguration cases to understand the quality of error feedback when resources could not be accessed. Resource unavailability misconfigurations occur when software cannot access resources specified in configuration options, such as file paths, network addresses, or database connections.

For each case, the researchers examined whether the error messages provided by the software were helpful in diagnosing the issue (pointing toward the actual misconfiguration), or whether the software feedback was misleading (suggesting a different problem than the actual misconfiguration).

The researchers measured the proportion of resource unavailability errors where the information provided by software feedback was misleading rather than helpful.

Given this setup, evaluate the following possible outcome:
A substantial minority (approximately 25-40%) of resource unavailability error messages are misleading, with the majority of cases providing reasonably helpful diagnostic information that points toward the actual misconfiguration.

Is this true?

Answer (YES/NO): NO